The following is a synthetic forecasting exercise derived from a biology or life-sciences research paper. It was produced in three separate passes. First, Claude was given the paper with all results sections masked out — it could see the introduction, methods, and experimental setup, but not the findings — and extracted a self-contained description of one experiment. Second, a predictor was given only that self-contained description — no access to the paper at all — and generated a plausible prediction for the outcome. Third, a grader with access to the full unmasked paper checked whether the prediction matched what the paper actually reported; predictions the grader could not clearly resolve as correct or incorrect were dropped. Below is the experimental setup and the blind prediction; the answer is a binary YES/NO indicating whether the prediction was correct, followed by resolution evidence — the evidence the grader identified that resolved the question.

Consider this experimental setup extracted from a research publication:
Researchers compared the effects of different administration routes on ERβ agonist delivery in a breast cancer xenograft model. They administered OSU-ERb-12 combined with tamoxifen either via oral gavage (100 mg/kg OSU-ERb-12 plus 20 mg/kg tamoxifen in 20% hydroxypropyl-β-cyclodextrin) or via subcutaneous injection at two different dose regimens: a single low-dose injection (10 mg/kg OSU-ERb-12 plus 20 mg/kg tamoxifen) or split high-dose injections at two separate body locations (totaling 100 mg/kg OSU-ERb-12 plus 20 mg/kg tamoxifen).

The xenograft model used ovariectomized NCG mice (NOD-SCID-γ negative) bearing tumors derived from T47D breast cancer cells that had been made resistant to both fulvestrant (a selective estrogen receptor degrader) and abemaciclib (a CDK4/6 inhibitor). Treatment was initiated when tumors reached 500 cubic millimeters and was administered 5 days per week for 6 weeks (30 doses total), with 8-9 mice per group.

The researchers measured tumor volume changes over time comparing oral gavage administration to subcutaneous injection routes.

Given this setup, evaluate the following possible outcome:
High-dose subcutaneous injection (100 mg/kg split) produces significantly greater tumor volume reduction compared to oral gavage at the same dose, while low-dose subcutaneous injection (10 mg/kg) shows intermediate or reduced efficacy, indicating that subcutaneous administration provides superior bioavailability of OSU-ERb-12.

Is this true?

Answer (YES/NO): NO